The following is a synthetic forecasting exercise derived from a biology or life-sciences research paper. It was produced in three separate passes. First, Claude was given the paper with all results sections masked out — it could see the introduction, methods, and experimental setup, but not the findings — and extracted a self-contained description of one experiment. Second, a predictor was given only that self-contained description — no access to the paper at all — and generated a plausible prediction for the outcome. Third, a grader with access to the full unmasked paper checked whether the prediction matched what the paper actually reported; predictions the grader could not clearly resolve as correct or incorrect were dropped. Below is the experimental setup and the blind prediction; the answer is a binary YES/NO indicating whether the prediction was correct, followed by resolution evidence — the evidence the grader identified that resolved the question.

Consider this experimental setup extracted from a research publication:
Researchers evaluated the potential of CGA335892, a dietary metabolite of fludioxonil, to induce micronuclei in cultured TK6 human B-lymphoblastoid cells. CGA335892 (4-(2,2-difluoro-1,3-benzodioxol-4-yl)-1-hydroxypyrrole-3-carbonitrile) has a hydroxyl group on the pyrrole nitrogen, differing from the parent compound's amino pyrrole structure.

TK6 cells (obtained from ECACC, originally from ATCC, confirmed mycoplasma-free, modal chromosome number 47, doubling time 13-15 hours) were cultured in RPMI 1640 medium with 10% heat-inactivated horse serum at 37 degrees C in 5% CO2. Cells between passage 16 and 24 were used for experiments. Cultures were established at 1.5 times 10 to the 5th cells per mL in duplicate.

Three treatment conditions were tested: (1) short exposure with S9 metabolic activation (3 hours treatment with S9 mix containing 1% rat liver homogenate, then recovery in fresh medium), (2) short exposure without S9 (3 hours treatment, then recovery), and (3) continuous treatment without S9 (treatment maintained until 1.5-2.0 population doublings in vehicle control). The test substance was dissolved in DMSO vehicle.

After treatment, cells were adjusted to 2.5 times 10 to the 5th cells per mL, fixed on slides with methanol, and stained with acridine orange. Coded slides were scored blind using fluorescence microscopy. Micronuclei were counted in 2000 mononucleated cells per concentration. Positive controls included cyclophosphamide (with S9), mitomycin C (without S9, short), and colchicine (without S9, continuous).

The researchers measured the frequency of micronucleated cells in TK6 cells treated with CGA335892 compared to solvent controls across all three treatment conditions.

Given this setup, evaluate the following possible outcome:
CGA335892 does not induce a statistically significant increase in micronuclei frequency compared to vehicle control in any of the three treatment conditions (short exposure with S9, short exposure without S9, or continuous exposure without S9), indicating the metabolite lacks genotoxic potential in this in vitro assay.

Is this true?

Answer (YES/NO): NO